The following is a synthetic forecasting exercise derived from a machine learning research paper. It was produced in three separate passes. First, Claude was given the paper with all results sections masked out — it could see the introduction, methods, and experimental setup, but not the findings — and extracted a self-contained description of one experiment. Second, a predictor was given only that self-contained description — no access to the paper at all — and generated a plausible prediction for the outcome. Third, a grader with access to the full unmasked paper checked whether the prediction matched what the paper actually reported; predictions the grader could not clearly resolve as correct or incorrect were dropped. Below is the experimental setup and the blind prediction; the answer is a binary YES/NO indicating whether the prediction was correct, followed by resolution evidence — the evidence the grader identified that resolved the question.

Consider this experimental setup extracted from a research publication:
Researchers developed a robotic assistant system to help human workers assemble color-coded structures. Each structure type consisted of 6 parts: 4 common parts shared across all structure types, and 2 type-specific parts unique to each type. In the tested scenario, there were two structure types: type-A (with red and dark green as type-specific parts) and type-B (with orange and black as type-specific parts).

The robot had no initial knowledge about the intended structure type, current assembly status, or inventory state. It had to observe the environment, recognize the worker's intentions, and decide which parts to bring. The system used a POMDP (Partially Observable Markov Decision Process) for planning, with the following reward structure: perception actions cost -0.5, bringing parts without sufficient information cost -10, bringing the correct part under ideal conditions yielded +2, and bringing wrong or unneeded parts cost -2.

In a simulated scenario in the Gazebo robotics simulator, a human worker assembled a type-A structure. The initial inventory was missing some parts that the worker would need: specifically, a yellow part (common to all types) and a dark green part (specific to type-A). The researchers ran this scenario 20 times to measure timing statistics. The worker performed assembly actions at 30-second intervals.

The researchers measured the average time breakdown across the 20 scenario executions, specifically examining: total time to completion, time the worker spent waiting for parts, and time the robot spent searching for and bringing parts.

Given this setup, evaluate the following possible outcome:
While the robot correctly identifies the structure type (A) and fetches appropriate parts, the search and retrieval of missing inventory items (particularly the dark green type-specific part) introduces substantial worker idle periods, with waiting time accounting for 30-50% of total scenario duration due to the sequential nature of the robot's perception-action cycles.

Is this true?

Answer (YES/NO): NO